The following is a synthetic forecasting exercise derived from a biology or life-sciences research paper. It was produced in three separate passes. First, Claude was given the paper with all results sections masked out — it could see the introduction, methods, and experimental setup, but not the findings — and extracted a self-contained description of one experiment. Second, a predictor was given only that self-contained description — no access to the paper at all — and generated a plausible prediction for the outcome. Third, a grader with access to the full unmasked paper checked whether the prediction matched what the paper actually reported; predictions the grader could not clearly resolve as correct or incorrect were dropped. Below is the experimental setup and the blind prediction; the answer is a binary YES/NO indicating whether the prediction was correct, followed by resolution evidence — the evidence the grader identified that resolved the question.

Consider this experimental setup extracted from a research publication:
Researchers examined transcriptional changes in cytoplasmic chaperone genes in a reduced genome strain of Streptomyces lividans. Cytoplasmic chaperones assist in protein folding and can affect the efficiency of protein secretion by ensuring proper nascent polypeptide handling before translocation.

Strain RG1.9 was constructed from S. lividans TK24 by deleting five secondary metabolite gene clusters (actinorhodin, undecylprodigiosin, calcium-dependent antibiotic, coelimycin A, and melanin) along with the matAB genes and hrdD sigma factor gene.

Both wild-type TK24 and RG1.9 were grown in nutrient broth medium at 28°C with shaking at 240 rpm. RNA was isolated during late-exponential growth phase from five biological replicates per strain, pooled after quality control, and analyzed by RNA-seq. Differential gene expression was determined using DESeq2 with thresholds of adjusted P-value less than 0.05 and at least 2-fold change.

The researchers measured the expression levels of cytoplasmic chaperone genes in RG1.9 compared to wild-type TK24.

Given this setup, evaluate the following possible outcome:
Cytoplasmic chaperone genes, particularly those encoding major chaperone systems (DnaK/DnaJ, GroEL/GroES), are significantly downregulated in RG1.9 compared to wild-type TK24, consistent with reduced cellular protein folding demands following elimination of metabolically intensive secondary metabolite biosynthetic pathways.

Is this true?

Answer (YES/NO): NO